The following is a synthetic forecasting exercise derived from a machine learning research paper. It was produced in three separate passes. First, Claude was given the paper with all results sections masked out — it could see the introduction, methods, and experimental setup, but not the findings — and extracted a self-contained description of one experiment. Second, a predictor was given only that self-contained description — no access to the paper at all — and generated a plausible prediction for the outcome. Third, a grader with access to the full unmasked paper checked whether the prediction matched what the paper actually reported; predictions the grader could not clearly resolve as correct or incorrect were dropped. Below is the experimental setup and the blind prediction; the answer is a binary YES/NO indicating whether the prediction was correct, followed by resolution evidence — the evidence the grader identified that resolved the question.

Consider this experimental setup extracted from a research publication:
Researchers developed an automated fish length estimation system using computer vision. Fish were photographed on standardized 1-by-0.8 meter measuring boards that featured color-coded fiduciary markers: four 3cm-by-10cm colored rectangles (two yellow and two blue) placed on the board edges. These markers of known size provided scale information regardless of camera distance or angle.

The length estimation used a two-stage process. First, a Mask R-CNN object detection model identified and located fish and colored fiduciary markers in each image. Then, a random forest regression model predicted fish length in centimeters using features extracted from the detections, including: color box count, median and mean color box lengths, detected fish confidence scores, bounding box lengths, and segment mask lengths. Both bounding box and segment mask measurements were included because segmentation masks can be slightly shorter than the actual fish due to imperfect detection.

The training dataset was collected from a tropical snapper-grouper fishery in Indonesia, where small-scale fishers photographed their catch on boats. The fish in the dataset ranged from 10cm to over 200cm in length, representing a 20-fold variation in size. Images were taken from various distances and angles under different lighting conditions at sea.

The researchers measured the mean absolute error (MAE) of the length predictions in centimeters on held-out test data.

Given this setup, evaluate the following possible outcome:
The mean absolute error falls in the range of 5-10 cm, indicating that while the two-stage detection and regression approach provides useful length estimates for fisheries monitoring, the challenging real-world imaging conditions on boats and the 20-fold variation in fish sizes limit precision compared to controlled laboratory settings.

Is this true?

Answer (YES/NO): NO